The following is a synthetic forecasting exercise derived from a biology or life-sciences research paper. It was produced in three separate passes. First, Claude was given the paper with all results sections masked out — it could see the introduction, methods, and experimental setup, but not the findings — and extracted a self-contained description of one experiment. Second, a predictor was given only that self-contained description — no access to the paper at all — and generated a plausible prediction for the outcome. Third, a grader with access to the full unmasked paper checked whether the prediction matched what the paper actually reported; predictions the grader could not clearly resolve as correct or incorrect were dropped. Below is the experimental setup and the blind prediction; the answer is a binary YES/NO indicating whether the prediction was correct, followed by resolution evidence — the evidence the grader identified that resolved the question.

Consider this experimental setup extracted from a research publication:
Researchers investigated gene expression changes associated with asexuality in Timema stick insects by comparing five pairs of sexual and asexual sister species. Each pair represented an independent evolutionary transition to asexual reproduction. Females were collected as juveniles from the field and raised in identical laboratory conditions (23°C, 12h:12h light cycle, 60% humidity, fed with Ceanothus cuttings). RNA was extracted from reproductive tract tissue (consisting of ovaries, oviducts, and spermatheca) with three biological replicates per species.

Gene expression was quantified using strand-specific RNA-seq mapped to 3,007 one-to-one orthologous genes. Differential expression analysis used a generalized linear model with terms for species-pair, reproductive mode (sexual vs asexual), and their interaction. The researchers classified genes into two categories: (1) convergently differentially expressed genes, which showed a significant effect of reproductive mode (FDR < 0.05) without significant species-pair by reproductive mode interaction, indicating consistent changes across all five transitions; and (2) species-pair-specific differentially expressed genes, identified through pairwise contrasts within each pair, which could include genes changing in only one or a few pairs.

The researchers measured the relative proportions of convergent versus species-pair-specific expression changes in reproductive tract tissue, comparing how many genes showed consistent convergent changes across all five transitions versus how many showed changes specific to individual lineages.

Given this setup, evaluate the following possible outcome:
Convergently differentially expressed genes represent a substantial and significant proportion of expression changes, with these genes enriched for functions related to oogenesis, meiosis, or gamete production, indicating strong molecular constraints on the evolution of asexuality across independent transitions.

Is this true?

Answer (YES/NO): YES